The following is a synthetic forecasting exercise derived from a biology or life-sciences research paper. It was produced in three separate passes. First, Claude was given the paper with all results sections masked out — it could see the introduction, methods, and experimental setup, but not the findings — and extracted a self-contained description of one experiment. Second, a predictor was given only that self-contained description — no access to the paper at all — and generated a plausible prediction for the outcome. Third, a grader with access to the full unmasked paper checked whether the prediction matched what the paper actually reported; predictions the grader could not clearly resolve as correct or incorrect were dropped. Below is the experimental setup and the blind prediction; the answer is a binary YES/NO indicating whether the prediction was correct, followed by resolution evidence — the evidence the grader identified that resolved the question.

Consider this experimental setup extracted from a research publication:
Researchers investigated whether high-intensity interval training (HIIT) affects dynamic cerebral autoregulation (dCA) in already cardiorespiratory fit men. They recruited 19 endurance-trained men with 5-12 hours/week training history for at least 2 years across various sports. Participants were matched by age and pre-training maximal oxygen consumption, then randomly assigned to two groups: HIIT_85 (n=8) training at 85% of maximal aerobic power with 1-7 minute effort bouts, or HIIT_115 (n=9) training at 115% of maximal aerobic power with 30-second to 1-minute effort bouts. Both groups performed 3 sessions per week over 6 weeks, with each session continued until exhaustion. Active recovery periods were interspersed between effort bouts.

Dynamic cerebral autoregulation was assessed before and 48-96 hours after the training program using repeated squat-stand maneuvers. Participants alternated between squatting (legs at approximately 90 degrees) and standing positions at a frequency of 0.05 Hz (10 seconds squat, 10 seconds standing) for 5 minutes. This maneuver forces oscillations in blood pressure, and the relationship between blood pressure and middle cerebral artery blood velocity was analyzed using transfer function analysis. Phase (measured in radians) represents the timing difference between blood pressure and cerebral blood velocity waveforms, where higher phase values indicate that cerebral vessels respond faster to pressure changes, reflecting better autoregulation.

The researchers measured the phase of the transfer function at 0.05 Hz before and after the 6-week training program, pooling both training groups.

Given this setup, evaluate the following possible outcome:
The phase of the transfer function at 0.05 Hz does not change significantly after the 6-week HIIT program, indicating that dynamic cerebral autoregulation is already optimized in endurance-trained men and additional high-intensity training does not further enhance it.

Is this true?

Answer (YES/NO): YES